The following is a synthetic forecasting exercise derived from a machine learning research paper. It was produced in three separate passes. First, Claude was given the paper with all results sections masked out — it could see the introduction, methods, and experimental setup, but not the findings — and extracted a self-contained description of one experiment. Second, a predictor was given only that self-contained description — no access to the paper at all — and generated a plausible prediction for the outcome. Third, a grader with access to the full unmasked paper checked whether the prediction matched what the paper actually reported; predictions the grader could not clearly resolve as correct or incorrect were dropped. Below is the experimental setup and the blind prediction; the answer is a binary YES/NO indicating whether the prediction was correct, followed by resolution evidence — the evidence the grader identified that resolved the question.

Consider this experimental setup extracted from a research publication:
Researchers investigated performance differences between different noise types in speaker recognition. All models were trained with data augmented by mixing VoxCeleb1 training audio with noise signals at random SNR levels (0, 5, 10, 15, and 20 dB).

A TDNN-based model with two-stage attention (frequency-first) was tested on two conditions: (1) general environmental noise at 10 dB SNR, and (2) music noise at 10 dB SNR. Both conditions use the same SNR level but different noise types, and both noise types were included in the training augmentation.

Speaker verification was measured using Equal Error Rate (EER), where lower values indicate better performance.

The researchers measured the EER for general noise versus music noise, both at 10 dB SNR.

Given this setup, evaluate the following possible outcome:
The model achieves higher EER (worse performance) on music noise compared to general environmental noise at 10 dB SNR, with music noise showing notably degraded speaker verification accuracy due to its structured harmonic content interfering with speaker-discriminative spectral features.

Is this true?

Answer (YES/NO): YES